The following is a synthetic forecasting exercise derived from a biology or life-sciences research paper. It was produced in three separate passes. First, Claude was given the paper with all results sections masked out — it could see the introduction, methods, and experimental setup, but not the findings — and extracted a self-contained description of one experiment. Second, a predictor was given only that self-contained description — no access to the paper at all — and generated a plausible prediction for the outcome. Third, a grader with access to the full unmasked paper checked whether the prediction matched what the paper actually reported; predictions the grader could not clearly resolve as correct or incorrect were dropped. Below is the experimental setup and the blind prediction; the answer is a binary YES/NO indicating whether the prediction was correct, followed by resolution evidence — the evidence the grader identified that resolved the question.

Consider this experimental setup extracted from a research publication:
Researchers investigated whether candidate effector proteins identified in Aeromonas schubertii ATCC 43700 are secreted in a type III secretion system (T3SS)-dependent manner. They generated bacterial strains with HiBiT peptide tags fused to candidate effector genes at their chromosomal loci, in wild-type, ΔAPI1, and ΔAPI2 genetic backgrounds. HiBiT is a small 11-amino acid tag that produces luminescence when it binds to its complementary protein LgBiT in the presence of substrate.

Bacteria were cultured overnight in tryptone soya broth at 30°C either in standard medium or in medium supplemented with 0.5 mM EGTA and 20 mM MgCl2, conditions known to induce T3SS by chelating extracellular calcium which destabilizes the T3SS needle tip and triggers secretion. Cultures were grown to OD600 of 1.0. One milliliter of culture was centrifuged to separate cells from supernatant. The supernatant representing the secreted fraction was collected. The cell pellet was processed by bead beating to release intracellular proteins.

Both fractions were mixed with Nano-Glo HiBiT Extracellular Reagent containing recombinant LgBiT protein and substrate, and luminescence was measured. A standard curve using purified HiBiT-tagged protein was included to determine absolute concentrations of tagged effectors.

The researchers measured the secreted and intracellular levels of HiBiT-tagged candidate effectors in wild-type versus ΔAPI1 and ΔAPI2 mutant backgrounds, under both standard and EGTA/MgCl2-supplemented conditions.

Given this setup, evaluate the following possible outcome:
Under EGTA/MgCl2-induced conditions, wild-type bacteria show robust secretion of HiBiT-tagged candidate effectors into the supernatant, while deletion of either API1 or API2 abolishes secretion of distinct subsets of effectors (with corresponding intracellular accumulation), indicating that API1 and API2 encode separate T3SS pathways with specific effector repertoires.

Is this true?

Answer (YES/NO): NO